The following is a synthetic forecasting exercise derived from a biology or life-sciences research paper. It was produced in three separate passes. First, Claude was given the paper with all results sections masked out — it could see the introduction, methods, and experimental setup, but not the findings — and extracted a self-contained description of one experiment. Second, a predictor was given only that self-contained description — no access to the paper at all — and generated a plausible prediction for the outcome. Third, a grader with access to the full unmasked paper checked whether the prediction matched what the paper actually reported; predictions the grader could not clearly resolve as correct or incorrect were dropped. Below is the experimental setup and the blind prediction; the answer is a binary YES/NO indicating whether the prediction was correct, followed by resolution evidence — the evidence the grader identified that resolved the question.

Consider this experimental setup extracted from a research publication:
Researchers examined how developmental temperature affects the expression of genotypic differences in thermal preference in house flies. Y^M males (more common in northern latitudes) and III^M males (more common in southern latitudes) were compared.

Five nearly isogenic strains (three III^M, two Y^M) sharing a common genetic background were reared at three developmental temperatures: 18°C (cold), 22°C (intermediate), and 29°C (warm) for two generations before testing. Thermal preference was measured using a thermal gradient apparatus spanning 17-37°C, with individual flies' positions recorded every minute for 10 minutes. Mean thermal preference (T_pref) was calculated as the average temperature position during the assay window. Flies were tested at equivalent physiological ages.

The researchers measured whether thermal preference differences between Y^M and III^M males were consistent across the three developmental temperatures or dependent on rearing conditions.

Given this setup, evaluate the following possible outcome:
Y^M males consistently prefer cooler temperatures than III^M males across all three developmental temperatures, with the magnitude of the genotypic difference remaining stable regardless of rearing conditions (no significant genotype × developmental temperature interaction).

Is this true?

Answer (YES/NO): NO